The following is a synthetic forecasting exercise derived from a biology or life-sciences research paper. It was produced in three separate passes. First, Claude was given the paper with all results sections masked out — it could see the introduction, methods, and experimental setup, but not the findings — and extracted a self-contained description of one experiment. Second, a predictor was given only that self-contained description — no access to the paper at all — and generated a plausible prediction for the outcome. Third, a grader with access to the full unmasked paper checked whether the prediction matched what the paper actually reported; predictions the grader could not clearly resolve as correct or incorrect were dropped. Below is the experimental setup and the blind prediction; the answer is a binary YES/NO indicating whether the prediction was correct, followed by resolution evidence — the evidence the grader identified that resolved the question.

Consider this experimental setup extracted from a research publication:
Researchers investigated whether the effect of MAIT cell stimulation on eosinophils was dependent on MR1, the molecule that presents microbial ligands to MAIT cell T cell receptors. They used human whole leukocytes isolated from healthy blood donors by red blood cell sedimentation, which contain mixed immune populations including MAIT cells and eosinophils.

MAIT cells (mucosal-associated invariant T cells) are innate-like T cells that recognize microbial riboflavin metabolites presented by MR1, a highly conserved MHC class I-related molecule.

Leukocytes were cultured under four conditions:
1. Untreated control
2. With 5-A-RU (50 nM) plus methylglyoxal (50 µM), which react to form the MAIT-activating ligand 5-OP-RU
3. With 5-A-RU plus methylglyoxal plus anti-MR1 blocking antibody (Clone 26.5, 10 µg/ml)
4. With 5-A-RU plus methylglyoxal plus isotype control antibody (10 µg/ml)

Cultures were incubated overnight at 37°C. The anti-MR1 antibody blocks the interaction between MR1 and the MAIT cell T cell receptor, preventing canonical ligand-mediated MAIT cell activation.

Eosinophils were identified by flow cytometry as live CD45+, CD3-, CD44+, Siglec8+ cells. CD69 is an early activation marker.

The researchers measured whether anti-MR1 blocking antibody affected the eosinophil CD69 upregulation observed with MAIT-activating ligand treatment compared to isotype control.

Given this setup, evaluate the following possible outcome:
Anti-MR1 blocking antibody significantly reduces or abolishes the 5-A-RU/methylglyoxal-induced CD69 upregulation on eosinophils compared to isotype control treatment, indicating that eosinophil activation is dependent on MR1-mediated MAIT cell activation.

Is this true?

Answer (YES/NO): YES